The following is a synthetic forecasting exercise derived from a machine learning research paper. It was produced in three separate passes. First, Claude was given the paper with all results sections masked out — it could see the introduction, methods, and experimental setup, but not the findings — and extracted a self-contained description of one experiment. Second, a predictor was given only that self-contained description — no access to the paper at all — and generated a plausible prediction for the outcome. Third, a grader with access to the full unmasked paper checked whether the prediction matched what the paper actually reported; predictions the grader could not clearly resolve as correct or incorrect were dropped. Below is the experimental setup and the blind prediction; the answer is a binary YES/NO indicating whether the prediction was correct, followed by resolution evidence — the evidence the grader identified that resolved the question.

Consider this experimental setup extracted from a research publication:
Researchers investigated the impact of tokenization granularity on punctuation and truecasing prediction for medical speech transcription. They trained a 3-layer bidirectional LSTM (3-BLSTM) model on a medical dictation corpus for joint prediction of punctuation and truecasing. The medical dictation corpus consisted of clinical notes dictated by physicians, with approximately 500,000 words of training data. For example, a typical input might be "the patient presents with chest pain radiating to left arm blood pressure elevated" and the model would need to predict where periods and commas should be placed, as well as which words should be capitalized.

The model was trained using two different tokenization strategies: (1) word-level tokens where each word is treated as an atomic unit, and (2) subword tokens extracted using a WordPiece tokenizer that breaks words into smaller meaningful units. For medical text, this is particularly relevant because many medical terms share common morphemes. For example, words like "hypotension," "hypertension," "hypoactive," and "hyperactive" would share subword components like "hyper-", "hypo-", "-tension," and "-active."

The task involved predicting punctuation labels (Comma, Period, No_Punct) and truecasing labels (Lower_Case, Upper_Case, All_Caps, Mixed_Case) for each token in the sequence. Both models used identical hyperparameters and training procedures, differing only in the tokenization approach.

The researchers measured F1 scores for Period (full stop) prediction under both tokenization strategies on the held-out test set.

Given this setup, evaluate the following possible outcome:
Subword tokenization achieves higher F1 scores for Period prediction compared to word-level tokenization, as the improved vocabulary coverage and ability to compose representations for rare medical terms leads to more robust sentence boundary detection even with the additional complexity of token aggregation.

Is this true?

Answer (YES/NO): YES